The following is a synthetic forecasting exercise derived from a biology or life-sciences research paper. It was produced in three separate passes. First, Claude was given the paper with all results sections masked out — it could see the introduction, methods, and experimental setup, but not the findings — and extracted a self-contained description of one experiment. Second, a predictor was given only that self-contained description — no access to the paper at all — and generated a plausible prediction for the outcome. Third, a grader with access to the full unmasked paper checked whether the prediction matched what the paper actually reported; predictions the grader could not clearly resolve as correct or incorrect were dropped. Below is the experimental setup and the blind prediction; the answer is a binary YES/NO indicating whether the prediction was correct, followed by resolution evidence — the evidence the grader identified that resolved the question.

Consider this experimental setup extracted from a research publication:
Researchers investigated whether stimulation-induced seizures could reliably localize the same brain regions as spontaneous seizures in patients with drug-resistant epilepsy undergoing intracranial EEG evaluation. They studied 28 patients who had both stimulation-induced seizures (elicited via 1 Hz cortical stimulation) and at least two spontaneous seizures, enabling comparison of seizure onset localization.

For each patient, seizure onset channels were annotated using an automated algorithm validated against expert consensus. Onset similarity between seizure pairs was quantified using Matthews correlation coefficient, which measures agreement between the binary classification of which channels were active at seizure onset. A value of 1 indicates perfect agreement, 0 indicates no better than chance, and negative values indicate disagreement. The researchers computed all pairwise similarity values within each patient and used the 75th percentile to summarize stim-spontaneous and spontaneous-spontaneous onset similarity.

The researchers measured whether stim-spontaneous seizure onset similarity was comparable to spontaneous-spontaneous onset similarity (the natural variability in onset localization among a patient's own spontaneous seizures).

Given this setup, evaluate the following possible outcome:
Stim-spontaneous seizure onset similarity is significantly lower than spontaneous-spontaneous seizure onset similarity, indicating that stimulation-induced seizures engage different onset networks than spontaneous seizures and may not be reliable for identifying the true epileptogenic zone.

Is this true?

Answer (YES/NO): YES